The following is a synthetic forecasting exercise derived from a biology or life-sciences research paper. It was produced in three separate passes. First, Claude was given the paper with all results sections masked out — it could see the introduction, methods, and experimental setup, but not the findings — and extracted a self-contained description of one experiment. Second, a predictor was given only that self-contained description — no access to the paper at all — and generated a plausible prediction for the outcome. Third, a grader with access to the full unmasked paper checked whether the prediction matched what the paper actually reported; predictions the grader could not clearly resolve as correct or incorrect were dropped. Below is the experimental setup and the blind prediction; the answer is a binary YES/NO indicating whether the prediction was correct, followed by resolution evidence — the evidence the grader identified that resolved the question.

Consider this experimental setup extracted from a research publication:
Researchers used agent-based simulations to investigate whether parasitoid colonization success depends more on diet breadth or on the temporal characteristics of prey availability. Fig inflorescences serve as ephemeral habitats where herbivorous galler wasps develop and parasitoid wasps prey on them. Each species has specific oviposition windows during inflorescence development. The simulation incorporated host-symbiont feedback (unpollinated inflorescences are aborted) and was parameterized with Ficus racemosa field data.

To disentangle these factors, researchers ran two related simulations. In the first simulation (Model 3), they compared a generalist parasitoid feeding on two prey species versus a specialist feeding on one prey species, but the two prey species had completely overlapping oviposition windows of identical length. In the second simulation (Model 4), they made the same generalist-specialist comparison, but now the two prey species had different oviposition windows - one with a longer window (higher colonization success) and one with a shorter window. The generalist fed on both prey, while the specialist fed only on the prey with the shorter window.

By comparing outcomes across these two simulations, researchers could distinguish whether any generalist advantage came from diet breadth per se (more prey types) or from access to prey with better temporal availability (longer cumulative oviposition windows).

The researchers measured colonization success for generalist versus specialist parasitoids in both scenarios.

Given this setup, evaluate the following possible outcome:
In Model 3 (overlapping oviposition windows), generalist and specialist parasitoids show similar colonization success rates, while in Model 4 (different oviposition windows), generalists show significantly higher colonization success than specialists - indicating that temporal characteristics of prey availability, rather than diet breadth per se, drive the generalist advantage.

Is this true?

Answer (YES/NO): YES